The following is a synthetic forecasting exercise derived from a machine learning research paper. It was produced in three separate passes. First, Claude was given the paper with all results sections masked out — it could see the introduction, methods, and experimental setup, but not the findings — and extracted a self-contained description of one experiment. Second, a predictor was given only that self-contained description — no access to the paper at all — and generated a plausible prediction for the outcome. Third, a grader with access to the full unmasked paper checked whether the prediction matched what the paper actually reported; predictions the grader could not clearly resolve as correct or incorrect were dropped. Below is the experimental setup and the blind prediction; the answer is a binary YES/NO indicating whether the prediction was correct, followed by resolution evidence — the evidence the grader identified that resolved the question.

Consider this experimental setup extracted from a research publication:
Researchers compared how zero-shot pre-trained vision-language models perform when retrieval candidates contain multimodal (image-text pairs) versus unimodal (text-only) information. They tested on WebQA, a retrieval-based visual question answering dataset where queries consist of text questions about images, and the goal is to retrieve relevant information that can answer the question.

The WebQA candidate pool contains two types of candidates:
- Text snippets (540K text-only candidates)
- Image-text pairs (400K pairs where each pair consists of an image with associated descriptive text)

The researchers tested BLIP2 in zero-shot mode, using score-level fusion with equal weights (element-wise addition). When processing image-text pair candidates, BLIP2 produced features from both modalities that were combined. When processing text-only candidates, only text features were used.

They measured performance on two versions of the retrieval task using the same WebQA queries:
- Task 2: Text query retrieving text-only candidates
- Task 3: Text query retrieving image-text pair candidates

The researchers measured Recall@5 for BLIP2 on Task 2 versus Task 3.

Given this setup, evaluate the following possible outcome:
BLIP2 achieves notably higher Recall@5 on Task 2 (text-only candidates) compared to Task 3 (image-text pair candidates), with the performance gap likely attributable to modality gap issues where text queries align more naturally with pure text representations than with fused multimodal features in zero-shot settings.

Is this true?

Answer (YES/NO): YES